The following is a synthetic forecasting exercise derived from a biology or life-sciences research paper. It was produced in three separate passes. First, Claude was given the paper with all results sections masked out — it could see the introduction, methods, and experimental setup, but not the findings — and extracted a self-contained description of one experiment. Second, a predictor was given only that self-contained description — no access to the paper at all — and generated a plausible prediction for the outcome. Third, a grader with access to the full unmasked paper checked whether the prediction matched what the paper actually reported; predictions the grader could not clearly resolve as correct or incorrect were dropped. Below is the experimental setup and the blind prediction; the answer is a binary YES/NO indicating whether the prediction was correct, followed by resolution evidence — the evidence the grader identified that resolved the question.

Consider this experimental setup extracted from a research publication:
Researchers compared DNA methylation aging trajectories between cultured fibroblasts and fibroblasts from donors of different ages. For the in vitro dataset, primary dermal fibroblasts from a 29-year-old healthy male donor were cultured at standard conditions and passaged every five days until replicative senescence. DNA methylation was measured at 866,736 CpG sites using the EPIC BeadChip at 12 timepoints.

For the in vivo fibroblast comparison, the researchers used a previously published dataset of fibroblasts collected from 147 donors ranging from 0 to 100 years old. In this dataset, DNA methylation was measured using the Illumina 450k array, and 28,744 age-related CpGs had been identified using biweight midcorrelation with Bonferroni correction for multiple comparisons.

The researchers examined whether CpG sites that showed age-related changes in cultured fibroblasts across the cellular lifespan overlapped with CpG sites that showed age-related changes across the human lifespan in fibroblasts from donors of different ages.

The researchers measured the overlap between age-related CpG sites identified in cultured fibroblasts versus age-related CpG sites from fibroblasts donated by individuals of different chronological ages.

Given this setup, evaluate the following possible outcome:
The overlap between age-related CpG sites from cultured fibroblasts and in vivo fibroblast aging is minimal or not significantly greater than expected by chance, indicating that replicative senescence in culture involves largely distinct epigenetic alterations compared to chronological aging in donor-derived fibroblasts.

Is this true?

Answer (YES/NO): NO